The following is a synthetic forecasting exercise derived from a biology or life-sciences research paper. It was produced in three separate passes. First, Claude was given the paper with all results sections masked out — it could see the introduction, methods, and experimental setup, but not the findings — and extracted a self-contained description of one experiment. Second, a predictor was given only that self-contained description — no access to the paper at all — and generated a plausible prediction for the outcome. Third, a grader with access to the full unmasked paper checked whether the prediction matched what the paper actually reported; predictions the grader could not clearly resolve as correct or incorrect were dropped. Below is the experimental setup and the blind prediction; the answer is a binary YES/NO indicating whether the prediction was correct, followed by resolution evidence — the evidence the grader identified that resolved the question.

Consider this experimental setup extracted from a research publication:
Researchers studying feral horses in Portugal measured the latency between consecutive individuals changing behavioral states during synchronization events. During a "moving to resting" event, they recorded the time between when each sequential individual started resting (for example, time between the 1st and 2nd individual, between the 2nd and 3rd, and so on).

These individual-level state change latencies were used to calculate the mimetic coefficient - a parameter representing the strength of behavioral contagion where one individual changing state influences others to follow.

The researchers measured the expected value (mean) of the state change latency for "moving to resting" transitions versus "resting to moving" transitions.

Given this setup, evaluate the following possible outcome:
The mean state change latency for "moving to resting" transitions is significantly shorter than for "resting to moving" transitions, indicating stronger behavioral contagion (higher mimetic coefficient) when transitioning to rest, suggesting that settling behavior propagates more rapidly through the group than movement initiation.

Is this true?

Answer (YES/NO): YES